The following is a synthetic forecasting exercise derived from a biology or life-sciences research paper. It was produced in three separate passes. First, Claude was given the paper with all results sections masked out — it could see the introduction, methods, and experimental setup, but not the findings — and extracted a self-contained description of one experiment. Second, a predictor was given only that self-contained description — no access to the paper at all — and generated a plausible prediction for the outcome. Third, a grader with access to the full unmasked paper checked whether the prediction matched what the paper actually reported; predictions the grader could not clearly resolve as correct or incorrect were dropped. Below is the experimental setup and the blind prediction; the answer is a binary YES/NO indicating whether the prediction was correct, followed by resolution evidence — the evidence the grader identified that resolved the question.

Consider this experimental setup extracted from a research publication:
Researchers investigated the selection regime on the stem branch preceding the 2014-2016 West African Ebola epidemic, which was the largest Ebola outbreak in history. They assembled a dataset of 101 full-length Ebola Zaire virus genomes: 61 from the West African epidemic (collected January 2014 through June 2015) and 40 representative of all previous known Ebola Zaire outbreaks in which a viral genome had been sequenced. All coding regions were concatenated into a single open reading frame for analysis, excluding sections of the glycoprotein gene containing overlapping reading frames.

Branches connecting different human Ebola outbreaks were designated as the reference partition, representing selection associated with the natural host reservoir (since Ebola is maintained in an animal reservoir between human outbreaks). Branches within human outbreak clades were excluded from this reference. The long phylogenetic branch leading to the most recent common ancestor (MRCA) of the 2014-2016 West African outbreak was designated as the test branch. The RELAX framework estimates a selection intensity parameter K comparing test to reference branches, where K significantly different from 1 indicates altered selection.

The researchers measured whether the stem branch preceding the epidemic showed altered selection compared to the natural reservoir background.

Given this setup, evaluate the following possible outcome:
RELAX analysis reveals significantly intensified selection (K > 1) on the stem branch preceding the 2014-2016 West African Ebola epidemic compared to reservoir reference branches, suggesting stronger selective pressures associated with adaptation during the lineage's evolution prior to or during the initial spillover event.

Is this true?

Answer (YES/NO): NO